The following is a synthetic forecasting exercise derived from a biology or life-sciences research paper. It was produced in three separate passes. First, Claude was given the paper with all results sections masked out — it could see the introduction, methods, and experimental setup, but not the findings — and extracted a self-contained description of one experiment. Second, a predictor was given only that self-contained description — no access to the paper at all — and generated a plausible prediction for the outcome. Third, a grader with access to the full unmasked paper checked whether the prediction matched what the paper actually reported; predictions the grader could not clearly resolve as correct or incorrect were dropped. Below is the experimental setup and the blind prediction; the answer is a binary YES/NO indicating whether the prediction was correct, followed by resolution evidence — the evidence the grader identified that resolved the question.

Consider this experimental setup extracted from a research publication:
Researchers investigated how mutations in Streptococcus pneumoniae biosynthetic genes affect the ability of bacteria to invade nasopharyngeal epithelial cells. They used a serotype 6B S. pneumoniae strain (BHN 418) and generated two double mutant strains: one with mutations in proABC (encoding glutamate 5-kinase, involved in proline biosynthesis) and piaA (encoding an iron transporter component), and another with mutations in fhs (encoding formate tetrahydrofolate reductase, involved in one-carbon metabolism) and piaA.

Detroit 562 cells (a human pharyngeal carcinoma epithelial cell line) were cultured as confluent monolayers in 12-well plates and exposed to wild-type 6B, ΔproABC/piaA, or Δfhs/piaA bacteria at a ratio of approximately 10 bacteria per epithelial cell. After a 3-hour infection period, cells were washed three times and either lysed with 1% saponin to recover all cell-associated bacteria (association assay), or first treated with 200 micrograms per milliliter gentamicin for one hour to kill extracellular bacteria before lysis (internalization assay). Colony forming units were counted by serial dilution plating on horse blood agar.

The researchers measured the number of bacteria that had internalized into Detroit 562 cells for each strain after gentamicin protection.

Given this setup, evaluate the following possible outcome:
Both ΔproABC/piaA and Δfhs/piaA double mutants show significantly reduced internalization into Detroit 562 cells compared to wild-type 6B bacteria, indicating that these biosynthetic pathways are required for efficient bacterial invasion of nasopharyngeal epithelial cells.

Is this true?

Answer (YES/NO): NO